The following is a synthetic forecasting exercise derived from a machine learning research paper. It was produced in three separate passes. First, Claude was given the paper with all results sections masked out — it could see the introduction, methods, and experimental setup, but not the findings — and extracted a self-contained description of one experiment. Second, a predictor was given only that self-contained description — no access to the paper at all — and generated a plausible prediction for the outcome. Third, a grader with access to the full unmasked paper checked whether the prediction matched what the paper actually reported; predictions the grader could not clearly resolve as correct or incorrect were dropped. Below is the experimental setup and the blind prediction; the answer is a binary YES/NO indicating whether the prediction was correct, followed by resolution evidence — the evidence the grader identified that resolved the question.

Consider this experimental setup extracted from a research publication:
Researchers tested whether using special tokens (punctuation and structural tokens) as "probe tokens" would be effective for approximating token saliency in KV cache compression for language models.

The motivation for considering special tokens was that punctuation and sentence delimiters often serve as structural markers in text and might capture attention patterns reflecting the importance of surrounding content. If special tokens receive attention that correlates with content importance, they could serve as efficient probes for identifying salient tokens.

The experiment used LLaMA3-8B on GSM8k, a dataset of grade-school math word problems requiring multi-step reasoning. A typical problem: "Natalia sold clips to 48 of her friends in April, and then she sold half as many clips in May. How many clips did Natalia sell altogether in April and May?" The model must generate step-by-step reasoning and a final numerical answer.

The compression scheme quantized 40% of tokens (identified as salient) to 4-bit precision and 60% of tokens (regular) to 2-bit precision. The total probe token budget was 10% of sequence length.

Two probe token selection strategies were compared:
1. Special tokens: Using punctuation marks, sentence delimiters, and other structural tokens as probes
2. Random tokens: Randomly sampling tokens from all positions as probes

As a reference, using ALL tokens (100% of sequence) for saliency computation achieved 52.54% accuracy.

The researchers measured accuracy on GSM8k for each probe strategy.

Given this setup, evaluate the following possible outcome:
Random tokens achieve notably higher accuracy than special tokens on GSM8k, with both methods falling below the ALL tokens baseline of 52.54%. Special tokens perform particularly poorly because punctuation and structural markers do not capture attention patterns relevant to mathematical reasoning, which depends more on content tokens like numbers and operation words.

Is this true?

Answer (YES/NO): NO